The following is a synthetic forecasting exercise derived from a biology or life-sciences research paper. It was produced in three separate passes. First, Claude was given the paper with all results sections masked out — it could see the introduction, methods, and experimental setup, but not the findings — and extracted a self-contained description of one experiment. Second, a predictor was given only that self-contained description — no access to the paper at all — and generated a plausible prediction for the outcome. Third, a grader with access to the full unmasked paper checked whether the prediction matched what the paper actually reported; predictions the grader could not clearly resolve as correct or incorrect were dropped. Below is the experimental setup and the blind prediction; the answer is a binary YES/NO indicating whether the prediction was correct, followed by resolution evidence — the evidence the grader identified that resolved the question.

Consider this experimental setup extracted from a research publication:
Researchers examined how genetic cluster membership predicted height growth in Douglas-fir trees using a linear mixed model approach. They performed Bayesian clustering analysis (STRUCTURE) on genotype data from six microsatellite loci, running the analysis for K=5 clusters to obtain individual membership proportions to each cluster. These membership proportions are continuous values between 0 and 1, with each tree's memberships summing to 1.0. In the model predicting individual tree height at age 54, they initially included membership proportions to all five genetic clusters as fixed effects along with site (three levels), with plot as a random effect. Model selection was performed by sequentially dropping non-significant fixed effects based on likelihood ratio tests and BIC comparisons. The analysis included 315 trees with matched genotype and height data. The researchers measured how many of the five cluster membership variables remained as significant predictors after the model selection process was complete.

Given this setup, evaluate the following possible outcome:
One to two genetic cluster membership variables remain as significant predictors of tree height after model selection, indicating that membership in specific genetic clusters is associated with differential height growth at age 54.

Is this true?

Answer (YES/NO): YES